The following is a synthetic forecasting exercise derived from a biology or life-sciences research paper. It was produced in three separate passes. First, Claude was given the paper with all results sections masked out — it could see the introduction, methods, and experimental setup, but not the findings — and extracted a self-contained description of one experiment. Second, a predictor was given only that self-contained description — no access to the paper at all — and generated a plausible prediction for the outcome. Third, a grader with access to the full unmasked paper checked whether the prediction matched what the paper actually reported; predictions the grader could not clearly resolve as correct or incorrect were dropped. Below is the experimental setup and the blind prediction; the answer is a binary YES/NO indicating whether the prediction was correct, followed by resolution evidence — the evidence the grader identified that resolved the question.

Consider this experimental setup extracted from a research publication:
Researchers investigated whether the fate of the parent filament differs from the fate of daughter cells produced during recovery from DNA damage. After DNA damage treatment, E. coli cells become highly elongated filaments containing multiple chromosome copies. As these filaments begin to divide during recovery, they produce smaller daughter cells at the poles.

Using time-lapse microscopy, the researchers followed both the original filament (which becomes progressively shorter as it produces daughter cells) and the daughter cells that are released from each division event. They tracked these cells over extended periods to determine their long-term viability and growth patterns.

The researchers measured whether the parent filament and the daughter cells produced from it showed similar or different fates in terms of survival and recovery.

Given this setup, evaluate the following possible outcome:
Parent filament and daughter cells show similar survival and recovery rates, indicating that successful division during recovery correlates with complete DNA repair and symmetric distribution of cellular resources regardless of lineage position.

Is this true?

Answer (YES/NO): NO